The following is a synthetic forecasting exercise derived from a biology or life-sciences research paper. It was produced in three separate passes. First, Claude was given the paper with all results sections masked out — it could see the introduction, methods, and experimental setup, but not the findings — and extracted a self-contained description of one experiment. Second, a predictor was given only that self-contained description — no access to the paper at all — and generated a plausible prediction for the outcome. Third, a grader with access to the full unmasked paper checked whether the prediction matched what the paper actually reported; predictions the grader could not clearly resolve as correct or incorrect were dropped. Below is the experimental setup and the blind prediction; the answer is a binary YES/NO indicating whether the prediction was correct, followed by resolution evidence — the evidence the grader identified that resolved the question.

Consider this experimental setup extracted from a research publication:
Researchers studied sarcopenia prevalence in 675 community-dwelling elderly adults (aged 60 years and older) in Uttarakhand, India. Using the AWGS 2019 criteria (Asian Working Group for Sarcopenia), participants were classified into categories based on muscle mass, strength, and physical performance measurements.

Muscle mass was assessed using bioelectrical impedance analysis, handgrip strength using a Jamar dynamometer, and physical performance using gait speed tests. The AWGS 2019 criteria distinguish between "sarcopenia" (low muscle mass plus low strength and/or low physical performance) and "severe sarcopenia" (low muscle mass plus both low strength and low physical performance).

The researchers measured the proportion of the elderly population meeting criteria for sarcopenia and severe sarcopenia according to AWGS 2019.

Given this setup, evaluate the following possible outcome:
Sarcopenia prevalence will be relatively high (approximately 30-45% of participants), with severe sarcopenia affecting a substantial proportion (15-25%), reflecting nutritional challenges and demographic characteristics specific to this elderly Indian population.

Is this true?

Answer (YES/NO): NO